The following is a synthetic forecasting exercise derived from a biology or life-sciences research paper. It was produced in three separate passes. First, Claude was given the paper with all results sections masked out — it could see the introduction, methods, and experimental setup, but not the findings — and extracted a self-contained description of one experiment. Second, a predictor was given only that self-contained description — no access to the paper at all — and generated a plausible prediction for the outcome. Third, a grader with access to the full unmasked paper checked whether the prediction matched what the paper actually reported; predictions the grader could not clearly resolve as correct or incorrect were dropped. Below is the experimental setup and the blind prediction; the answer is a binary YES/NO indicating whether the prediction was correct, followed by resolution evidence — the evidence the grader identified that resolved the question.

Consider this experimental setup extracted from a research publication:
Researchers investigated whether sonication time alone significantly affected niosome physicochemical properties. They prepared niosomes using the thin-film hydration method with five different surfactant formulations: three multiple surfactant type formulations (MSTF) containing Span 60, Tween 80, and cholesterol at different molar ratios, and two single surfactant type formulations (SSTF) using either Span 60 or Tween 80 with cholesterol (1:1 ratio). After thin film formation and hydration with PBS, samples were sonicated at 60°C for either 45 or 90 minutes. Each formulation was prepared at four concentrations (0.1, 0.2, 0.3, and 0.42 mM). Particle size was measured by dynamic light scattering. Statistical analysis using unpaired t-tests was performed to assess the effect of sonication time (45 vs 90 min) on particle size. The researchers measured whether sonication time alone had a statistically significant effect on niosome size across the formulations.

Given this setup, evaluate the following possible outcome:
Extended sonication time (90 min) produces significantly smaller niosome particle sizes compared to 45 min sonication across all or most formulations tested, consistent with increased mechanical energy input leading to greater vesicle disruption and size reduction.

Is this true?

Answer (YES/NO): NO